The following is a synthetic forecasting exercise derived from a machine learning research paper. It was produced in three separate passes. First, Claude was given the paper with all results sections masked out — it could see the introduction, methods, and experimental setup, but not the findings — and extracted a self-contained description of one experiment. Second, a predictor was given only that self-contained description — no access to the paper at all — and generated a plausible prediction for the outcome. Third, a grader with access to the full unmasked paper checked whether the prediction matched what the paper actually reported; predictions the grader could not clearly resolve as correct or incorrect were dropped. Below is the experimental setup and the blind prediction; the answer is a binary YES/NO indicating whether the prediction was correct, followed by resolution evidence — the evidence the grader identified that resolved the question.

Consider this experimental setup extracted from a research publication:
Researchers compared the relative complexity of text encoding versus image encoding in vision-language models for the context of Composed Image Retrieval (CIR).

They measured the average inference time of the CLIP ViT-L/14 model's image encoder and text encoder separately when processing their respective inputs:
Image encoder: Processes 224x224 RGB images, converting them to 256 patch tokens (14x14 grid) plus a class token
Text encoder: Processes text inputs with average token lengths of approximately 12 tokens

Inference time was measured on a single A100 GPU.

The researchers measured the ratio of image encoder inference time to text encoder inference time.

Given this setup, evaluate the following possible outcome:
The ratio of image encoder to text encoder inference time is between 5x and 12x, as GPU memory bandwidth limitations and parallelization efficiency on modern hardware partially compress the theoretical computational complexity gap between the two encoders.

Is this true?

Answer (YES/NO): NO